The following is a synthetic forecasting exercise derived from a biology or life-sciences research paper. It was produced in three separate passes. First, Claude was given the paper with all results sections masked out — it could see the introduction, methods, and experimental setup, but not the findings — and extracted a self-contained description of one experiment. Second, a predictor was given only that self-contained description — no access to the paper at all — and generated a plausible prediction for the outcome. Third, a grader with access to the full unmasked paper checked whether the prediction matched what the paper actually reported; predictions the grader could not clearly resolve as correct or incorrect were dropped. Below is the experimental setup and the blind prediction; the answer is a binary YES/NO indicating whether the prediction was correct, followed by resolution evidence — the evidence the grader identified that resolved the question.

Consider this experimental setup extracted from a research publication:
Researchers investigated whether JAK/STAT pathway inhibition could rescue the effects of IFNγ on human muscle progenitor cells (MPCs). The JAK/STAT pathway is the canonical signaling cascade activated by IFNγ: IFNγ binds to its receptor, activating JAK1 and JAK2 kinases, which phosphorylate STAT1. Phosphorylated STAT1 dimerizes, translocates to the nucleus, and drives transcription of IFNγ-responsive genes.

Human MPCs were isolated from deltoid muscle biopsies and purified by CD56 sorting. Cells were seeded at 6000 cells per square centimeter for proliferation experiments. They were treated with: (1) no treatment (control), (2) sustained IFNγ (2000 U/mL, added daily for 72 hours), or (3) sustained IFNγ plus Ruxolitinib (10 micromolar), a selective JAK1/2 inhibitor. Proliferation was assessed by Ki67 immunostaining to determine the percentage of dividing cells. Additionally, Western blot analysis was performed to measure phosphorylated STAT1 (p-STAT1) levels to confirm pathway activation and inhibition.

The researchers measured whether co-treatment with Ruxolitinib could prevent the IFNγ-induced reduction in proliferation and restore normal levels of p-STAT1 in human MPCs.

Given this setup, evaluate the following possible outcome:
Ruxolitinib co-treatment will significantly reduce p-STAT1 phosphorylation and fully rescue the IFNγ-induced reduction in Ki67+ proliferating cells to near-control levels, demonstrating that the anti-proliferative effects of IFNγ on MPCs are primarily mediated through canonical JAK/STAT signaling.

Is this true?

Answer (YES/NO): YES